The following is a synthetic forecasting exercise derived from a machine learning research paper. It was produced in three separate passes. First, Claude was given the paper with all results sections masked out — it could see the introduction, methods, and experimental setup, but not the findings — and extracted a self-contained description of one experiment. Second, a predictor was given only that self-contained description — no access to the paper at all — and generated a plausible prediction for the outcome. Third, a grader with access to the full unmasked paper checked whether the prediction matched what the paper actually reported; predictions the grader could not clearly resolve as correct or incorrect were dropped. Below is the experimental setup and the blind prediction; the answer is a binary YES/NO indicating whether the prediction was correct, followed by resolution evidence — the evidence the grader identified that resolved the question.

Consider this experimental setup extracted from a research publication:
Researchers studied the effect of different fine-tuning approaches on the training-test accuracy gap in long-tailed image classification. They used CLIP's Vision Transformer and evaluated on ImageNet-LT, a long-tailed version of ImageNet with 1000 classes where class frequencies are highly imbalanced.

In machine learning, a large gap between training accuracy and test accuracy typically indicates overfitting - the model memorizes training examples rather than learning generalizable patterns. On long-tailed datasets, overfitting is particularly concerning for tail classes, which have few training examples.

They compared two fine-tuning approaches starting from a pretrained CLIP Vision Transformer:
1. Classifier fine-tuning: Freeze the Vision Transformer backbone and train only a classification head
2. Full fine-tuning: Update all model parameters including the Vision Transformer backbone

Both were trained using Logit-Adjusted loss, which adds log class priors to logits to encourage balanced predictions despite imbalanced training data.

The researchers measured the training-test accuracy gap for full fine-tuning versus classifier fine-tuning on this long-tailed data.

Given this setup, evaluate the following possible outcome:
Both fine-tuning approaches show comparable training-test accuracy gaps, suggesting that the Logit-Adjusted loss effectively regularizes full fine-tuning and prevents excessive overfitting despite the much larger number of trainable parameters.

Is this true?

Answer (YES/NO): NO